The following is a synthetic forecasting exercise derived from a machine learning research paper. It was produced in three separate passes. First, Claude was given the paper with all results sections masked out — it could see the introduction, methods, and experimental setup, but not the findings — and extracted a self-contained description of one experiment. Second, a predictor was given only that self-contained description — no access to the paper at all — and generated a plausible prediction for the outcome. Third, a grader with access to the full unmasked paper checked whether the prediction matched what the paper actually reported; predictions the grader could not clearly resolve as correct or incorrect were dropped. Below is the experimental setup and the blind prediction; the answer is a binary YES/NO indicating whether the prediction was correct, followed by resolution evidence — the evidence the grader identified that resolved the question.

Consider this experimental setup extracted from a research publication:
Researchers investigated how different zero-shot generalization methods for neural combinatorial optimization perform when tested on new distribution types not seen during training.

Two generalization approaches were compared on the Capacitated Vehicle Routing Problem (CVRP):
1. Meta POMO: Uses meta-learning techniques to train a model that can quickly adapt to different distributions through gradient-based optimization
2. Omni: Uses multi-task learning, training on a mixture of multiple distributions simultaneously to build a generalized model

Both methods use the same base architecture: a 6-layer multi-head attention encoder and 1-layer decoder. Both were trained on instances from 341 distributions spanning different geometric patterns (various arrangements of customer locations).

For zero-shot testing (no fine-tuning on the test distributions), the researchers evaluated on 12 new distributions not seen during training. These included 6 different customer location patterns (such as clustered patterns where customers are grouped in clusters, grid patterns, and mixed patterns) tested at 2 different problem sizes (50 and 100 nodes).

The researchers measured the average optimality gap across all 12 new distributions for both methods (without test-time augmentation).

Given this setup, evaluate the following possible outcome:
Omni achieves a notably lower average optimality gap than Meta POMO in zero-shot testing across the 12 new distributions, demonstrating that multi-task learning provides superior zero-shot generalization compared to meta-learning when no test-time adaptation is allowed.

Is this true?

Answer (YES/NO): NO